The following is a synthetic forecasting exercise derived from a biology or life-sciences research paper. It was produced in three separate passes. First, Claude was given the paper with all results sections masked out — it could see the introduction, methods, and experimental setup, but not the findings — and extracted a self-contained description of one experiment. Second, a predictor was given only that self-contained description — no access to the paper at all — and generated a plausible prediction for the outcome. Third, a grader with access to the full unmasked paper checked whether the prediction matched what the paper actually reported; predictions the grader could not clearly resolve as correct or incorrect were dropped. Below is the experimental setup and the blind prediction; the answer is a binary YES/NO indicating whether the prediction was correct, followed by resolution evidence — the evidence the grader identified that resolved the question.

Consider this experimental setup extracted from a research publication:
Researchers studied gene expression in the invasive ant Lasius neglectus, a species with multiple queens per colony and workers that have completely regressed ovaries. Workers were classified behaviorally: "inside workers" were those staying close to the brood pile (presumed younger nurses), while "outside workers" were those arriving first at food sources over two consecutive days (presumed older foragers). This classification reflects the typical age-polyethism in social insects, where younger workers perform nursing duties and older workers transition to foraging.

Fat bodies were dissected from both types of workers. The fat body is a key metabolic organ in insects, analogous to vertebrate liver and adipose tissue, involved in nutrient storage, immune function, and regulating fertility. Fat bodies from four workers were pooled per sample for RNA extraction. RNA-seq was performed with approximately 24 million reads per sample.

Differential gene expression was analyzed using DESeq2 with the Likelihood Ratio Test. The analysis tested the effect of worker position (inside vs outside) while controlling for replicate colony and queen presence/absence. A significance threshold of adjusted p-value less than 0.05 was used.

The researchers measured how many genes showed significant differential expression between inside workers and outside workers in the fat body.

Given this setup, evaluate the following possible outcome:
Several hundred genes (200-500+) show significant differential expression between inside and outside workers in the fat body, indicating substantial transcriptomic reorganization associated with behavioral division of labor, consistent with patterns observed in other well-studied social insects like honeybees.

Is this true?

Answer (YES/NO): NO